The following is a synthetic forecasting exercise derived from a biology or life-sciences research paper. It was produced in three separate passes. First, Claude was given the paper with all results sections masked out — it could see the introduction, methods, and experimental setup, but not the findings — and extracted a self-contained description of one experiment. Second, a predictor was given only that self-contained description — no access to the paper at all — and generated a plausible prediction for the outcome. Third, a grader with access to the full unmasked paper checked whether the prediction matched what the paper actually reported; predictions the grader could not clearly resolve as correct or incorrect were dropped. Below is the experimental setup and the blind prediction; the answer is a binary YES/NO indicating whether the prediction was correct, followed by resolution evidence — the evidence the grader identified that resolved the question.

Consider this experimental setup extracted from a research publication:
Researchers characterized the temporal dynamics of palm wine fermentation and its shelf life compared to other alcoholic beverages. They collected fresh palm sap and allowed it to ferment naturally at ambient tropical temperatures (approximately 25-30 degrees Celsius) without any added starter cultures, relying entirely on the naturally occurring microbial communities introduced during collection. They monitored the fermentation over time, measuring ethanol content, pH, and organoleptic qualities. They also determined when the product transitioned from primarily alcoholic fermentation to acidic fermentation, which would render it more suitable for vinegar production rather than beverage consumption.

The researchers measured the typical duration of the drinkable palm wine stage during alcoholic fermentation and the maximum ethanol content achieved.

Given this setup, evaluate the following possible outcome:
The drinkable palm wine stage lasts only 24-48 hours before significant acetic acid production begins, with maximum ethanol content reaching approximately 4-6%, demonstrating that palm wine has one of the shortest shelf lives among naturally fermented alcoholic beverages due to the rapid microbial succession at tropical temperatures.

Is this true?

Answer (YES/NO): NO